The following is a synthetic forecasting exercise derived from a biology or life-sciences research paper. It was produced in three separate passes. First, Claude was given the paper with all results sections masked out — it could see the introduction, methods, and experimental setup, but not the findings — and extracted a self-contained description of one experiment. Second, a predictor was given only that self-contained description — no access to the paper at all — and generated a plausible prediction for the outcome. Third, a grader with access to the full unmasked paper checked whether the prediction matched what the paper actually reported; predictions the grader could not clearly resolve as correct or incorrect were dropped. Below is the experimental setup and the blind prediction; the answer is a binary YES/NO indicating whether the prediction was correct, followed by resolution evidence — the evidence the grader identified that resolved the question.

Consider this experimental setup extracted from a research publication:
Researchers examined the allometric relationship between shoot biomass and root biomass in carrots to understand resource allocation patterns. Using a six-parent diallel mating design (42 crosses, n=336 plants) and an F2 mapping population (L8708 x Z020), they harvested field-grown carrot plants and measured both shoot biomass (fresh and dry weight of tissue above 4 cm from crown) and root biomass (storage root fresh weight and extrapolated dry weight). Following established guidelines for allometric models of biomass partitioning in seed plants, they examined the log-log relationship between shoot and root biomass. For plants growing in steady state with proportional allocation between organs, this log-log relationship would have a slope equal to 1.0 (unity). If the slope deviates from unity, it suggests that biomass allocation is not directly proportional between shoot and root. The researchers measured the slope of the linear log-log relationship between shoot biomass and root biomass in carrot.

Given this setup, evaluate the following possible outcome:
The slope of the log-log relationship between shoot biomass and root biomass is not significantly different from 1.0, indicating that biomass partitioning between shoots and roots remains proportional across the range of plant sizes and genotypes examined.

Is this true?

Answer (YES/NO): NO